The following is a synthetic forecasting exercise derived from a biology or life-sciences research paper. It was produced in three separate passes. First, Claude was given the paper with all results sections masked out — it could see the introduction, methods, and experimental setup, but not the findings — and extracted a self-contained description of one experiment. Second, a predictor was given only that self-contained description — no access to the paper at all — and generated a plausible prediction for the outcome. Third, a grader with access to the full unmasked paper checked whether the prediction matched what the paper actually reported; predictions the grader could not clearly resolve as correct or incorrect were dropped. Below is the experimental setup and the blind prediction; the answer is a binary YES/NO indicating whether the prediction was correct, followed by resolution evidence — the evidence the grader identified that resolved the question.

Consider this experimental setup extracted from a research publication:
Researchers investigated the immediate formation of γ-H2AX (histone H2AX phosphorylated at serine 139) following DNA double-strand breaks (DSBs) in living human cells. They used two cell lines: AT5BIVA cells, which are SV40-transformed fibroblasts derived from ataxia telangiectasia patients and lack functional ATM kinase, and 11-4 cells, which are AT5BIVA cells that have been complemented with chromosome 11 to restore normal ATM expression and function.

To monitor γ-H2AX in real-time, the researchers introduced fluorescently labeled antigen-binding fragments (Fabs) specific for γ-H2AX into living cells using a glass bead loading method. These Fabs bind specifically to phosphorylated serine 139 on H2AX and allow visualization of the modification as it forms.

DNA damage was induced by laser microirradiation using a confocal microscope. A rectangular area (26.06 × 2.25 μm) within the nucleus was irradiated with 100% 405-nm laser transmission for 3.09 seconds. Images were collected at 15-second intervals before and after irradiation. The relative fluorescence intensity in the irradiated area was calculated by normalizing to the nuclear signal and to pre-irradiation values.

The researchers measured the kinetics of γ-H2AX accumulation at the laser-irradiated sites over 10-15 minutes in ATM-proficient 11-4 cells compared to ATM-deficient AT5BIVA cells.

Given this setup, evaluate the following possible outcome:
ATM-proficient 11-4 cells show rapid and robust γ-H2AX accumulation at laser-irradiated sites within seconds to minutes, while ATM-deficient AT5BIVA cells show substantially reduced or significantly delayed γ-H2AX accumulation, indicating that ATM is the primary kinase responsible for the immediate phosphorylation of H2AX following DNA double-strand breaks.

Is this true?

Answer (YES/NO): NO